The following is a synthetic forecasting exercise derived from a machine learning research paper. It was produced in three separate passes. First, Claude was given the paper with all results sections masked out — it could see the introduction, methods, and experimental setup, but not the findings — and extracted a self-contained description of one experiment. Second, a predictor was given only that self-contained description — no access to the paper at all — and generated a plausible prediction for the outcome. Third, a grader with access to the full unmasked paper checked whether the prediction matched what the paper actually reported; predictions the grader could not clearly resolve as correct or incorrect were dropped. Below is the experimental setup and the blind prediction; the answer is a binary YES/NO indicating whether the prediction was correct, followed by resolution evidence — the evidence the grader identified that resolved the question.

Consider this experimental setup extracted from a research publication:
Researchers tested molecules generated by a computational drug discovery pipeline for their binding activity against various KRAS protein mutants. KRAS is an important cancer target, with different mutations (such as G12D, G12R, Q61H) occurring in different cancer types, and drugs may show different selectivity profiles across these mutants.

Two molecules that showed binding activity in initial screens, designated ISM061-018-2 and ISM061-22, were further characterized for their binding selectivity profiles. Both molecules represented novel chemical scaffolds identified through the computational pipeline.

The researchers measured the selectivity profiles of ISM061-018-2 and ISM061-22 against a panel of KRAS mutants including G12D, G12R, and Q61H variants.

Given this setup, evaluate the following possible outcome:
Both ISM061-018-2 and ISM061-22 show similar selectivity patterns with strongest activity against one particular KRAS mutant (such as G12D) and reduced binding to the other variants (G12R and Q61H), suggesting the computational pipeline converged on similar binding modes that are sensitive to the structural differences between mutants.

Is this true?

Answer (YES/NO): NO